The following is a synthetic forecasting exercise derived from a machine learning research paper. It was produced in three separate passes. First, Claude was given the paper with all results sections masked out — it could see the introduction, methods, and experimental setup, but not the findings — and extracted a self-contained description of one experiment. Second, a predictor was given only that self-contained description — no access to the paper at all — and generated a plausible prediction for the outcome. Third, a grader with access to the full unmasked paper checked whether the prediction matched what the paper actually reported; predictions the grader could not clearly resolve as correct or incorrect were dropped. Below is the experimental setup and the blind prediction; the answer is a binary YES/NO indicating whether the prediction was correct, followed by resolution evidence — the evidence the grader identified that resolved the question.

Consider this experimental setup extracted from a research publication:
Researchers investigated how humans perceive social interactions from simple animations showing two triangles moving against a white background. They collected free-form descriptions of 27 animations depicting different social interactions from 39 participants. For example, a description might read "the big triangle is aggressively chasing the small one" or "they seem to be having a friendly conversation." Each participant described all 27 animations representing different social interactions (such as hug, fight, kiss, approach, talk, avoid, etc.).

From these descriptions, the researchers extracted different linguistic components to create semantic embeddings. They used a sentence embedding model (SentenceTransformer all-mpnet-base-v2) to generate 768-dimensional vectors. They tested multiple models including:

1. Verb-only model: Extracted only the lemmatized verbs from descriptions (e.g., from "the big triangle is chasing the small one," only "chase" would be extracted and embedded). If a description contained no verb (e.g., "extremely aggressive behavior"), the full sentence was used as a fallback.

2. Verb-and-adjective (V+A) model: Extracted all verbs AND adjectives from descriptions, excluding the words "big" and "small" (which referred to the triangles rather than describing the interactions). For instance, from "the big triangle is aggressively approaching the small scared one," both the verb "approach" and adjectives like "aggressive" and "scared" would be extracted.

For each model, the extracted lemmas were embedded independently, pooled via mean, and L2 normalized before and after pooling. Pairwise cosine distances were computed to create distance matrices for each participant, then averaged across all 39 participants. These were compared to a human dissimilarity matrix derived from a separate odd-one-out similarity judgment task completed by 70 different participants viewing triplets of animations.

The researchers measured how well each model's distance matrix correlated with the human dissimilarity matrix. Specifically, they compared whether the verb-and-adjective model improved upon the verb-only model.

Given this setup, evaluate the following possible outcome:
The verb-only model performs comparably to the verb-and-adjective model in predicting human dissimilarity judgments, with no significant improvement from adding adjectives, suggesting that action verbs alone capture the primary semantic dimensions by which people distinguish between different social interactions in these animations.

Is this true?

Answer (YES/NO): YES